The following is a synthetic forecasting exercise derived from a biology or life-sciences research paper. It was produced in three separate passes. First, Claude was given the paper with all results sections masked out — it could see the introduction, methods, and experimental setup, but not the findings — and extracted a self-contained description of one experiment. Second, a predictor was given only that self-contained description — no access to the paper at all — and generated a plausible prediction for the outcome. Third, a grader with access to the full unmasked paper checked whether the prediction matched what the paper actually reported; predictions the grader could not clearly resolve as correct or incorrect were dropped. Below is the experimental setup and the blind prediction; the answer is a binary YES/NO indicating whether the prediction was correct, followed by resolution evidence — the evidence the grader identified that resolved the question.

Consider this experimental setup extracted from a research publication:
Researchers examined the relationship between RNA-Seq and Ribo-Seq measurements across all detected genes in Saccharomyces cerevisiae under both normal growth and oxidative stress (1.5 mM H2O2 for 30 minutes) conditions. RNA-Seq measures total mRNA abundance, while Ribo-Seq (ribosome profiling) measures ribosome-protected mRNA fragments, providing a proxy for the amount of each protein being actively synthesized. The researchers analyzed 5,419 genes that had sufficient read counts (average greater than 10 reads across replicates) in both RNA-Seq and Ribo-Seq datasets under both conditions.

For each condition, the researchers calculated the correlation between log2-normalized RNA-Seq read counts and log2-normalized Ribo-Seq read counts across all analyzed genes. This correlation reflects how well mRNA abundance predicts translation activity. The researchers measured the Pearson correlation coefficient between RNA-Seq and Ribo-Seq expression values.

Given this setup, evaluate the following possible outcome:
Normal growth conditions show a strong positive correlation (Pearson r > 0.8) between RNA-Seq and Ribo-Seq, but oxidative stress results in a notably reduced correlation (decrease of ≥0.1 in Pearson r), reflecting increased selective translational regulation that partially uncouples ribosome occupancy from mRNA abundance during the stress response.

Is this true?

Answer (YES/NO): NO